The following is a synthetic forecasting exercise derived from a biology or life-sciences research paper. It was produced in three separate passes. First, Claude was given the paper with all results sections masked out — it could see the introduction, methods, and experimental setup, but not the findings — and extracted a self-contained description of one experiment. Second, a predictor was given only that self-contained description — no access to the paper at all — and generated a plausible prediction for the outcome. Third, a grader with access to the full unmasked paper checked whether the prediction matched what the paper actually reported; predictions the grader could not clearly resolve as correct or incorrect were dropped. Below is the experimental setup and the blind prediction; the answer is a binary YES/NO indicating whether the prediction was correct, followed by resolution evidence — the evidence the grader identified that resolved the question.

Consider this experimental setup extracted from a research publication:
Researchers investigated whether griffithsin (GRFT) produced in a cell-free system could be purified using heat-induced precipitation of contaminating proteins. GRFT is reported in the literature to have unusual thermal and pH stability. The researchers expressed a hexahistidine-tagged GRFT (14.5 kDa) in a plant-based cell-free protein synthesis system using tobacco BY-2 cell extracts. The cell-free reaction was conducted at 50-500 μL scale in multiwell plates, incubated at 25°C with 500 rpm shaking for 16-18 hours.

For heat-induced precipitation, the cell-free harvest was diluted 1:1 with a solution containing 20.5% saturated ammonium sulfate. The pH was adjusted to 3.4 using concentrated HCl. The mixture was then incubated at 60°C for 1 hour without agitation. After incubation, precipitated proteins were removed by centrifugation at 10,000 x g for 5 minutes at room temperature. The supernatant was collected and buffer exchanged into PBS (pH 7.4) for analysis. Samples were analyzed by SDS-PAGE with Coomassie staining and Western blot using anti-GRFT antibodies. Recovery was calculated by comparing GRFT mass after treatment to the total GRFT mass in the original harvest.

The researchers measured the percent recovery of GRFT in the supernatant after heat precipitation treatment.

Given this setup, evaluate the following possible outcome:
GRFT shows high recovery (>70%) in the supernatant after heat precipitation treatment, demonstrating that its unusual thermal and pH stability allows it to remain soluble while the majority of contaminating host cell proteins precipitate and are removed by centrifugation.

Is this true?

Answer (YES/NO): NO